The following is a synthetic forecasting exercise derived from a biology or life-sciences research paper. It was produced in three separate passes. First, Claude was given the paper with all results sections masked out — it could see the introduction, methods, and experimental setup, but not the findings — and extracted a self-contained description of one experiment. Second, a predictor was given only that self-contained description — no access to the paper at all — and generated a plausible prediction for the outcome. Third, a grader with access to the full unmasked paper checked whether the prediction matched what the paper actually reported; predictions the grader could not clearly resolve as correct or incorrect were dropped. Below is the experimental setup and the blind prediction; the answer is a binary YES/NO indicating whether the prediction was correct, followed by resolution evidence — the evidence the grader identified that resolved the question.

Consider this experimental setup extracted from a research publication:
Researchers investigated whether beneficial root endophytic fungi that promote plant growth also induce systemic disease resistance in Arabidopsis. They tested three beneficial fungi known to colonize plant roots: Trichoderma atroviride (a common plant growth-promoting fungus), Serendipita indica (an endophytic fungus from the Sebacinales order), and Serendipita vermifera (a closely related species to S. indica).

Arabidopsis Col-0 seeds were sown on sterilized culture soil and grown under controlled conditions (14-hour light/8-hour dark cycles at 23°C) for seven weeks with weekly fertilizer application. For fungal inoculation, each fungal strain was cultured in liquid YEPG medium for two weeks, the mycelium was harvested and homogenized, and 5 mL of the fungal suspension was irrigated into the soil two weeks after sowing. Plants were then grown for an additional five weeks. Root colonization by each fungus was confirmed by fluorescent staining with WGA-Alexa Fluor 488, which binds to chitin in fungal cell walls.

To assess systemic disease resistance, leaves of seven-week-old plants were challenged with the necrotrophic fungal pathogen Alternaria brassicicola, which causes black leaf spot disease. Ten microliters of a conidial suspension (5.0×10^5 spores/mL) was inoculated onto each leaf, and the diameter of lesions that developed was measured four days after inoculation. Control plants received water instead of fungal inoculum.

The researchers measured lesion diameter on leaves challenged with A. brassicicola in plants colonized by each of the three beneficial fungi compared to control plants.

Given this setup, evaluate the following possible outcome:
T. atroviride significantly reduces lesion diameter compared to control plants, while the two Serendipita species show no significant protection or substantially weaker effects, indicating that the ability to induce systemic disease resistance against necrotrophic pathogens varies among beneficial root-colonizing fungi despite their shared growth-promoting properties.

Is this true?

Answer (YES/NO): YES